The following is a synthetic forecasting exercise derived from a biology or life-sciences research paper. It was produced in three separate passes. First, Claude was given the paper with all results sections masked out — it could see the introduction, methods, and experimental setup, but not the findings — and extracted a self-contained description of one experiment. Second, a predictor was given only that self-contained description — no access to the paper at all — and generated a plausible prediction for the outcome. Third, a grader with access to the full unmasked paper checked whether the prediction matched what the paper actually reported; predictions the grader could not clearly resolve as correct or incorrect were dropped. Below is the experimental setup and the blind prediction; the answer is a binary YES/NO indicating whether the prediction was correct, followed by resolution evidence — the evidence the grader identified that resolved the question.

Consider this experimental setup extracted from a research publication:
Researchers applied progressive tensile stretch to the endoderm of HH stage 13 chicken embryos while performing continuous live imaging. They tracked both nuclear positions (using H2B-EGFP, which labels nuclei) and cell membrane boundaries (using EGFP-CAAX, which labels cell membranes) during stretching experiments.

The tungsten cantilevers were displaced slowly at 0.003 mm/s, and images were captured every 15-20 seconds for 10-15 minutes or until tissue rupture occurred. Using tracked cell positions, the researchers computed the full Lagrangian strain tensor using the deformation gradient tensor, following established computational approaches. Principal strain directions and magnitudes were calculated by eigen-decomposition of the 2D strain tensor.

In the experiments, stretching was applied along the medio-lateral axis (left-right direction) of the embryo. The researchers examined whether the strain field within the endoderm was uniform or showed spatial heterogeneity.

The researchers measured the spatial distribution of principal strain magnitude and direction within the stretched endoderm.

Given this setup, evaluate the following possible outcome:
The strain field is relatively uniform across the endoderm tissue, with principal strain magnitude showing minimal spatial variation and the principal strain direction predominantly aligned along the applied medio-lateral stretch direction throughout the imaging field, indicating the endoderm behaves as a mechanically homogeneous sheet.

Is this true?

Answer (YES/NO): YES